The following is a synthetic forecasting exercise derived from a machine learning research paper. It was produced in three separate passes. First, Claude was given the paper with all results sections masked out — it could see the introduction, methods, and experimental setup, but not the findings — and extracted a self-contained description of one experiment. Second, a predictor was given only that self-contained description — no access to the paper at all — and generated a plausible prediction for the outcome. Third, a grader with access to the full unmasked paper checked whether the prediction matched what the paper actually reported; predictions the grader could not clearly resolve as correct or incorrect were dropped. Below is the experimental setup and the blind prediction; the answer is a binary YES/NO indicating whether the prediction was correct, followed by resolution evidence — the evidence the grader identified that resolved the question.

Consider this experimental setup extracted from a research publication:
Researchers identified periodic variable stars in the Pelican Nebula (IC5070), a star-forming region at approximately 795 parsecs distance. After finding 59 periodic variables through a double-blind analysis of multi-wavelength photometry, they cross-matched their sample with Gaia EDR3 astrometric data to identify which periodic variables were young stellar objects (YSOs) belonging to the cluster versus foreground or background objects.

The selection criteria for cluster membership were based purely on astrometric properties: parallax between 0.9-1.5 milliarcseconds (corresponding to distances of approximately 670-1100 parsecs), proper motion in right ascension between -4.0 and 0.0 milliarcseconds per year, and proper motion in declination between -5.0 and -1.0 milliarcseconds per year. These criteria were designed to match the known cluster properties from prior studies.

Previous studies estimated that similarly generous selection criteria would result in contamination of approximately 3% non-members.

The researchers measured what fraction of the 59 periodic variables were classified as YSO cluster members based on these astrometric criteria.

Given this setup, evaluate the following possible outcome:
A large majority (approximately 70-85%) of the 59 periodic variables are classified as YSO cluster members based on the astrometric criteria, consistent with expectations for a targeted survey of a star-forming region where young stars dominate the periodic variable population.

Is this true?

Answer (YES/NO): NO